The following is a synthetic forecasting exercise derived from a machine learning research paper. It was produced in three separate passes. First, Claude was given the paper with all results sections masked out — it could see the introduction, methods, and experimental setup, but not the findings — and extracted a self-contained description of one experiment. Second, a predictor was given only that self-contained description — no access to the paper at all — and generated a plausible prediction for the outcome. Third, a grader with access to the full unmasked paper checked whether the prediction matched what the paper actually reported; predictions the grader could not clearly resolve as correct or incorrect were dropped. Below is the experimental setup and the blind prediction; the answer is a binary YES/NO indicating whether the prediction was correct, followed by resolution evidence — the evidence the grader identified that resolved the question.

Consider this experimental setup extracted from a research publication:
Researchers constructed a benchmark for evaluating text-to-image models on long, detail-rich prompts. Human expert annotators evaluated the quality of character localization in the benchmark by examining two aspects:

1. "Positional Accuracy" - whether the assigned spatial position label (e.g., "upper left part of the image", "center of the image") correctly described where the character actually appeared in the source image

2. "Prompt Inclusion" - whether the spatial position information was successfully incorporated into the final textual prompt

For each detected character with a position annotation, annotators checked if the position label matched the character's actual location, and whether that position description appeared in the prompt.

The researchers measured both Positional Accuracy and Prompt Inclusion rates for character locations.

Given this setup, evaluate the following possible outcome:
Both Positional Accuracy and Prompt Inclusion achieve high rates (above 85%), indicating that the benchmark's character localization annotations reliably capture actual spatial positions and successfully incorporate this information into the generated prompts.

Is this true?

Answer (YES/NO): YES